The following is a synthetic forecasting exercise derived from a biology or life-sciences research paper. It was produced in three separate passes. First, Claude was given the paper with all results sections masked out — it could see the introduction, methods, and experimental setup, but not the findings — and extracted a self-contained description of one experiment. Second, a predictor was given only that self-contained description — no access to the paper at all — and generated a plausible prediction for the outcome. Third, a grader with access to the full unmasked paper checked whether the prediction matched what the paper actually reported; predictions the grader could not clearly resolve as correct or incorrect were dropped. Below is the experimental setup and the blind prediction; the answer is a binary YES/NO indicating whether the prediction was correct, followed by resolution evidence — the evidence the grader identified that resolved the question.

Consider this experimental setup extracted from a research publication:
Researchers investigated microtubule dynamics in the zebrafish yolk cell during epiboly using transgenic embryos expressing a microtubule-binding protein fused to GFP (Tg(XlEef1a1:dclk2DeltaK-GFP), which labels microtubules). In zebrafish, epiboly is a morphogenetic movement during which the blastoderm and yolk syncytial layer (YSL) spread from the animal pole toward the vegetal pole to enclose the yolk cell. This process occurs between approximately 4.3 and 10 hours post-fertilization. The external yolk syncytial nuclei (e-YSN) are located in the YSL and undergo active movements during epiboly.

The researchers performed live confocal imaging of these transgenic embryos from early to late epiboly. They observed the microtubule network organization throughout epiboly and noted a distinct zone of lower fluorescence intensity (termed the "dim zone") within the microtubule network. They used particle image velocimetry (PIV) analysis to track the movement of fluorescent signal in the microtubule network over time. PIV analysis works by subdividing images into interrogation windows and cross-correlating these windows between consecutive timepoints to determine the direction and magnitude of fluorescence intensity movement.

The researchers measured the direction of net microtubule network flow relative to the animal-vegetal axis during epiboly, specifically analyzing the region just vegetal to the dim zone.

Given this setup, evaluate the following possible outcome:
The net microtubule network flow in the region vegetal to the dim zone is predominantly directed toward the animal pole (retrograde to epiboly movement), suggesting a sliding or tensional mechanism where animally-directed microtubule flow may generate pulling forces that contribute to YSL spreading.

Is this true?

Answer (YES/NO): YES